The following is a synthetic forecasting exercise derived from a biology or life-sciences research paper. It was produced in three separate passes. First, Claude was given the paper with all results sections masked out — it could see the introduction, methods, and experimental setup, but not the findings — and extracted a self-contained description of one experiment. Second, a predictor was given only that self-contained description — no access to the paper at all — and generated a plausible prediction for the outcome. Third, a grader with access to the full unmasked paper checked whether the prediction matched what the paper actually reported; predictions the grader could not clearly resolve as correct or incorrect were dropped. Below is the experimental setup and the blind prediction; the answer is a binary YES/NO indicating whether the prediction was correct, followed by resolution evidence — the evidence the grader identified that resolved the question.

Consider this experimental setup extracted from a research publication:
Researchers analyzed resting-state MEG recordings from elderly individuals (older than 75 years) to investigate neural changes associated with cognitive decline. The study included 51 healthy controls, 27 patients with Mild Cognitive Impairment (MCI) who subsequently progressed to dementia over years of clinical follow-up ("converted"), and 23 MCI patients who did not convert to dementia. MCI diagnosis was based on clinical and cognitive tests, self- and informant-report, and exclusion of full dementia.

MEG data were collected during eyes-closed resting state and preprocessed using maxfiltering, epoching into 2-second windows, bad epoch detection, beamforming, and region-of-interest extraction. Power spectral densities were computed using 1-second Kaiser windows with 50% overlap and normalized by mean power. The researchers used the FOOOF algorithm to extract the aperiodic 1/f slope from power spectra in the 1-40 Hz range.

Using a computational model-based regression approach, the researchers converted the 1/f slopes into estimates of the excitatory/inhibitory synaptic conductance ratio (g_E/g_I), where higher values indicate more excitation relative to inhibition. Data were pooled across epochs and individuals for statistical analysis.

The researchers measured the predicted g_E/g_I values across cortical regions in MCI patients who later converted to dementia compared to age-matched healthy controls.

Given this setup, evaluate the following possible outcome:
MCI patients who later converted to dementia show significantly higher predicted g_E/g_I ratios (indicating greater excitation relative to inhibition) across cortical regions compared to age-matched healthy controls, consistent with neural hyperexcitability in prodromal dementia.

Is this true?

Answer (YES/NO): NO